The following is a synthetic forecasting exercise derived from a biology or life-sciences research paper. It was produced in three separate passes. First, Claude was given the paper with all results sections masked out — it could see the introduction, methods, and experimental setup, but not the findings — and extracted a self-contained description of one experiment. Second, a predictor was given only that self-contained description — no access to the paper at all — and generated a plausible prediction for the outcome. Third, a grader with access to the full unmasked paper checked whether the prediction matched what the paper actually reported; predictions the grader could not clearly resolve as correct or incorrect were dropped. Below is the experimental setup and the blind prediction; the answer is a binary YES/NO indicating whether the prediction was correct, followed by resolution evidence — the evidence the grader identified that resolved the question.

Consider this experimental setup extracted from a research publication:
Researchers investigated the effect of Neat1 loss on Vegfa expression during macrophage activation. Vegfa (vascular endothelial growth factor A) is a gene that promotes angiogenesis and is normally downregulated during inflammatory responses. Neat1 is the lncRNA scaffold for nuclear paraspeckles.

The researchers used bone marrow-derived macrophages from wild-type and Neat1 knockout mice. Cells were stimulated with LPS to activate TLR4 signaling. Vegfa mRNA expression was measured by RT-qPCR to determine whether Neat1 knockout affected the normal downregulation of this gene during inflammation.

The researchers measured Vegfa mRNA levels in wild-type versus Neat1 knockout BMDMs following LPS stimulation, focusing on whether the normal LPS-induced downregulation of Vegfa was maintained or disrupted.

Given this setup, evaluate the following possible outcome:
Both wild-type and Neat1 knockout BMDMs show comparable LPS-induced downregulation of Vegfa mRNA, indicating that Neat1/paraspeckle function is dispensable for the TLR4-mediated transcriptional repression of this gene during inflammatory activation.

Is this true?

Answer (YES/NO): NO